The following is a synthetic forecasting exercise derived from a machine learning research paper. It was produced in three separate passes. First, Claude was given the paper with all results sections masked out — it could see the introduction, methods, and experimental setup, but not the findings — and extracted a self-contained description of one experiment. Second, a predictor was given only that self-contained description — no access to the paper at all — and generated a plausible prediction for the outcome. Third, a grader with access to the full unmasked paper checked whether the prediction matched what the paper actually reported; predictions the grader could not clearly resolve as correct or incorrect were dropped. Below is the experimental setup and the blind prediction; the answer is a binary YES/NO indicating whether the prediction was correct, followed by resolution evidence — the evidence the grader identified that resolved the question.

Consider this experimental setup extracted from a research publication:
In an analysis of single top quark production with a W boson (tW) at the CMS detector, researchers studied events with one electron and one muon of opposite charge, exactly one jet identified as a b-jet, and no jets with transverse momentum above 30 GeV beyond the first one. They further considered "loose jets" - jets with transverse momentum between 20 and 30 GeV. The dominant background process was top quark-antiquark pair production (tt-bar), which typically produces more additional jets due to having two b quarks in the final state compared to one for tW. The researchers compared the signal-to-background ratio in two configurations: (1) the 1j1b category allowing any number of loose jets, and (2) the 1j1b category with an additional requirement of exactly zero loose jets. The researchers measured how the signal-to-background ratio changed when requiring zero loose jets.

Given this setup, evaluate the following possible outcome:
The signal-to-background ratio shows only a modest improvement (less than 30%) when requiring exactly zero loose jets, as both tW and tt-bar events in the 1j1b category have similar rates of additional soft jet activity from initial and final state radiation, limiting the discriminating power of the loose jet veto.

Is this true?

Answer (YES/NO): YES